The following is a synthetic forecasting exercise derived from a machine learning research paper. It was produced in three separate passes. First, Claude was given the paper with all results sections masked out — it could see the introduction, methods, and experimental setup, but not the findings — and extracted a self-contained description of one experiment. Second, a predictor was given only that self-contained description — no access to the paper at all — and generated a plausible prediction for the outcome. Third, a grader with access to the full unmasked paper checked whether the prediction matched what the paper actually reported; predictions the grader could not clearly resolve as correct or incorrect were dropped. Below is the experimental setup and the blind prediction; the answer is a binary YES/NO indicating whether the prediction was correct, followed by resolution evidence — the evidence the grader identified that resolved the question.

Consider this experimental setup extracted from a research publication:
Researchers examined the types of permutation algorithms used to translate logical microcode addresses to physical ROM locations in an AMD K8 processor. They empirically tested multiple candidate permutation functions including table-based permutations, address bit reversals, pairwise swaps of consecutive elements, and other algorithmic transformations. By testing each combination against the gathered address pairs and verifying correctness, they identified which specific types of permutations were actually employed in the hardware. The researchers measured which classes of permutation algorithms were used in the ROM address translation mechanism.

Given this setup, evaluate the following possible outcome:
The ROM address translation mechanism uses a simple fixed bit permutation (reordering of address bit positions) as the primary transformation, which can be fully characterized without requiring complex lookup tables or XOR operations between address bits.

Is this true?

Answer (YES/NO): NO